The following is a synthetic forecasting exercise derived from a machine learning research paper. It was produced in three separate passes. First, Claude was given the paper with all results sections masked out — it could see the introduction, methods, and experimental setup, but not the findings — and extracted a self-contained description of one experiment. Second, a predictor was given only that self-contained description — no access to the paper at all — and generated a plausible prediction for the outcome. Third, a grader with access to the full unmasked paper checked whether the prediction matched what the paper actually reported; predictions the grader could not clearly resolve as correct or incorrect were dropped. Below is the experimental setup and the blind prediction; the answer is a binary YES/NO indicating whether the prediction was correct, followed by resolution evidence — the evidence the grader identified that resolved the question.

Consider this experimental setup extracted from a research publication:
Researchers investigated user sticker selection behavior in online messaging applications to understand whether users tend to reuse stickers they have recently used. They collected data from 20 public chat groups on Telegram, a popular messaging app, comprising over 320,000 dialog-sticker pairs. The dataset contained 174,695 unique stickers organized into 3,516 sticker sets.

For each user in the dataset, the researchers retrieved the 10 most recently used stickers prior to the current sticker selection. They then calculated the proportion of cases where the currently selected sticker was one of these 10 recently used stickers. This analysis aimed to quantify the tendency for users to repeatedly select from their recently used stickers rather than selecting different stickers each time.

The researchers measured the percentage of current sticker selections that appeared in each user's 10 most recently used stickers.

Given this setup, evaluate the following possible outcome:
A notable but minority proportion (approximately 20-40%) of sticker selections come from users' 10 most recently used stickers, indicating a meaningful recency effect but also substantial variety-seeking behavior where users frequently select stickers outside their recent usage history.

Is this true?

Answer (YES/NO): NO